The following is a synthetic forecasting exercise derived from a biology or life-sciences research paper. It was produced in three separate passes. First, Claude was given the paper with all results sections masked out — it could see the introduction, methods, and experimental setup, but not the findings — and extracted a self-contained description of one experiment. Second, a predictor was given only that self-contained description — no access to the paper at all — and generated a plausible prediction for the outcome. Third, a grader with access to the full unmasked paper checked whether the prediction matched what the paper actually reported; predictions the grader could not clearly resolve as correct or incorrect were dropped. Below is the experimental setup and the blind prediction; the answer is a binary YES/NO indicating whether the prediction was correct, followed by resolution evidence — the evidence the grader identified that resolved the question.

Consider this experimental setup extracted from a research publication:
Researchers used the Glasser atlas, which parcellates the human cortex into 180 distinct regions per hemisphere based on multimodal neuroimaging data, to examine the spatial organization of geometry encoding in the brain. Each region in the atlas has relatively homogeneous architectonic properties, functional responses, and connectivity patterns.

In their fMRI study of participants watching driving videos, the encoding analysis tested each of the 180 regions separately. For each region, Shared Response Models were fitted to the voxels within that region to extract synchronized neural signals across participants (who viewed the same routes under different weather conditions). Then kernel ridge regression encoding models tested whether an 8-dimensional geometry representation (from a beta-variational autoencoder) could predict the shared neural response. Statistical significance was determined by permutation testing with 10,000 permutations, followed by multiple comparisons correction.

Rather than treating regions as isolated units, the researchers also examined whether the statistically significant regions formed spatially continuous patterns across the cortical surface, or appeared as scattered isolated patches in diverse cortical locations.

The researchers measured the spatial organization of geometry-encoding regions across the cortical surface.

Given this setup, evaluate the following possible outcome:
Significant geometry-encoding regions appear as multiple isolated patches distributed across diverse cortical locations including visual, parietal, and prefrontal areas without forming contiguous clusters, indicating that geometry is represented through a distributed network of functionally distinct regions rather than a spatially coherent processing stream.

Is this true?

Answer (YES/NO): NO